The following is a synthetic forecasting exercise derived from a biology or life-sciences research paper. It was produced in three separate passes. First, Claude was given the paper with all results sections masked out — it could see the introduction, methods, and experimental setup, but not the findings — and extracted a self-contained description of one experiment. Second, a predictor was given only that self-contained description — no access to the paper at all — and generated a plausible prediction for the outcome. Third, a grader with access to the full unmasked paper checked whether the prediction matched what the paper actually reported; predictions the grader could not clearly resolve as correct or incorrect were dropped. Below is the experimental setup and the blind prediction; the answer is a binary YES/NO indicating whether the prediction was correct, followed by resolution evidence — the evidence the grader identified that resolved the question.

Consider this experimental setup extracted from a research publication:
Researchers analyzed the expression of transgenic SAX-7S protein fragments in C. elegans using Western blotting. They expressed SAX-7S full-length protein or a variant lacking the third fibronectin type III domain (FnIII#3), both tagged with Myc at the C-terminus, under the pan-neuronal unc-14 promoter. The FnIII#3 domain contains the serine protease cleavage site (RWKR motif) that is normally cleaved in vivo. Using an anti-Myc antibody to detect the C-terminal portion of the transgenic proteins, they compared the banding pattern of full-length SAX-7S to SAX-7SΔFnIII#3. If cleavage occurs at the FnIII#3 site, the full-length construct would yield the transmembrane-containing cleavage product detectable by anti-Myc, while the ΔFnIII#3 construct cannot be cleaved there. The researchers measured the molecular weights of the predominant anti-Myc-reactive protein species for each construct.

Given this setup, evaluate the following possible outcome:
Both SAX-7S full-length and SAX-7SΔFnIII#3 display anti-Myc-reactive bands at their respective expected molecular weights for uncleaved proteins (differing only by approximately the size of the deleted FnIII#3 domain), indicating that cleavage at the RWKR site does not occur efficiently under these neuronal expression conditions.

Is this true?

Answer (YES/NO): NO